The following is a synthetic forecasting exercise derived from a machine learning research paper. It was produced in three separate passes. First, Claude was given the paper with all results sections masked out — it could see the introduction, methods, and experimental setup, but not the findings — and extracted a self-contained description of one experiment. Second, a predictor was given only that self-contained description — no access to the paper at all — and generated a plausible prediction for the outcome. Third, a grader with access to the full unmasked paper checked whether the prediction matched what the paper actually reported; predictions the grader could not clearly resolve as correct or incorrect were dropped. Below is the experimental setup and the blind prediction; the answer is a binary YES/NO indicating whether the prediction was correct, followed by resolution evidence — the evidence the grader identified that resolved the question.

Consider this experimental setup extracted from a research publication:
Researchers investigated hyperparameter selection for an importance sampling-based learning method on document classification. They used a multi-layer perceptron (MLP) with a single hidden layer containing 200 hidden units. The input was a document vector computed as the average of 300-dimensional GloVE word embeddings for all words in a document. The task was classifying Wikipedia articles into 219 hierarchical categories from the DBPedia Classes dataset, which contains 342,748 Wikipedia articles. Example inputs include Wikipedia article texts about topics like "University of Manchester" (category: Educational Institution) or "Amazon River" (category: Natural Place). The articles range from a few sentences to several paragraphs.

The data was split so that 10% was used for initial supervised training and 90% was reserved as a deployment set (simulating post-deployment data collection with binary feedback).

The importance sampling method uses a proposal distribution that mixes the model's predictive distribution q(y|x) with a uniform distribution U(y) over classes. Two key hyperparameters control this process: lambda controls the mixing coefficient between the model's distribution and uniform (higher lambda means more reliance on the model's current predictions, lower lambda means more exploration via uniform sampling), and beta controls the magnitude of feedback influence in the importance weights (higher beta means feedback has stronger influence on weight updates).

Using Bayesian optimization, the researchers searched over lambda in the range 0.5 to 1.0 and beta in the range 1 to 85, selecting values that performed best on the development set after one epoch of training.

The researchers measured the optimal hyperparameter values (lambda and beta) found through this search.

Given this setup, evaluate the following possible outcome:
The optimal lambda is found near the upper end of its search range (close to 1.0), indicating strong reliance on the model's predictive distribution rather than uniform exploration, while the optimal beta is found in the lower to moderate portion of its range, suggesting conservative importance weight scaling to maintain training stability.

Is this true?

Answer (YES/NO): NO